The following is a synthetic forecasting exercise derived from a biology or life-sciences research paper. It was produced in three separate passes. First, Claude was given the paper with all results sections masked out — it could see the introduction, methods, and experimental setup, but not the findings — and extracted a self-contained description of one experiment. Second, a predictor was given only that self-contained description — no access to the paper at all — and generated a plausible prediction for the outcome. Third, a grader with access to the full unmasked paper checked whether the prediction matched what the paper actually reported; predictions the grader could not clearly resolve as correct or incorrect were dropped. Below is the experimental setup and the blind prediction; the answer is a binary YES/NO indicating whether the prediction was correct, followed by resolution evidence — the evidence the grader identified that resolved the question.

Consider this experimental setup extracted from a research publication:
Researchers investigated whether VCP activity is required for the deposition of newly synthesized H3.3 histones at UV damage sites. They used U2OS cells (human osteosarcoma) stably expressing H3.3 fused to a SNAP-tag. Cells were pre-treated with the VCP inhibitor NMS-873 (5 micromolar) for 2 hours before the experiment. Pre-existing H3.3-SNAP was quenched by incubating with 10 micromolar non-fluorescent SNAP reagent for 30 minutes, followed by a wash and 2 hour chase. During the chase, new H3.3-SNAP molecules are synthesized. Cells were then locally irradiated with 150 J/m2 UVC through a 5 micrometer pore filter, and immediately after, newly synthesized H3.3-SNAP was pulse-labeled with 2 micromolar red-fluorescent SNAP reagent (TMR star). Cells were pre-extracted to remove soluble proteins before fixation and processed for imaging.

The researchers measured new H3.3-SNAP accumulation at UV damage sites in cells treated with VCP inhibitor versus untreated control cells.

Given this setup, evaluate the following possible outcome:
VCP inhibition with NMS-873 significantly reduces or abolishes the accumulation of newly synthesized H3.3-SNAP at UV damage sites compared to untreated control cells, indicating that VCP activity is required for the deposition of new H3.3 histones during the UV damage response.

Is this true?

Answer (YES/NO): YES